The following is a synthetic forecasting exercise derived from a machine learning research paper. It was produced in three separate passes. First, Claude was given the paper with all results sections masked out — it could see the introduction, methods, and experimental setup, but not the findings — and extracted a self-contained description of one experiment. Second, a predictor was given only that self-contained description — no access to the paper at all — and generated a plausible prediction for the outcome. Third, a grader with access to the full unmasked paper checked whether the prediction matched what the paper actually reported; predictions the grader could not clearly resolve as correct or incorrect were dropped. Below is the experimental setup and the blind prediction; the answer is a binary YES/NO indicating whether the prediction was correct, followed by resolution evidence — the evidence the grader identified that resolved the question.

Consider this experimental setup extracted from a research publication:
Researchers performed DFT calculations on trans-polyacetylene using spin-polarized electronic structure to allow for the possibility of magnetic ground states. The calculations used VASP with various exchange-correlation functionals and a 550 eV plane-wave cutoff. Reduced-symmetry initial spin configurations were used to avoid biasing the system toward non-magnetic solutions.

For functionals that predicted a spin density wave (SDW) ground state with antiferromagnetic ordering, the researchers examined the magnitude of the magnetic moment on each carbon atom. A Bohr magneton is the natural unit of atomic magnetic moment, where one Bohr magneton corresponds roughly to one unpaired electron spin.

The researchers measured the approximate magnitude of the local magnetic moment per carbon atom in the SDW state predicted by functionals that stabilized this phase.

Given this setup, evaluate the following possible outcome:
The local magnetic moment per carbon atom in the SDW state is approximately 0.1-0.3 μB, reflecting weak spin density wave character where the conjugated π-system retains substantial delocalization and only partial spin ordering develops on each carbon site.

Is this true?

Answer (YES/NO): NO